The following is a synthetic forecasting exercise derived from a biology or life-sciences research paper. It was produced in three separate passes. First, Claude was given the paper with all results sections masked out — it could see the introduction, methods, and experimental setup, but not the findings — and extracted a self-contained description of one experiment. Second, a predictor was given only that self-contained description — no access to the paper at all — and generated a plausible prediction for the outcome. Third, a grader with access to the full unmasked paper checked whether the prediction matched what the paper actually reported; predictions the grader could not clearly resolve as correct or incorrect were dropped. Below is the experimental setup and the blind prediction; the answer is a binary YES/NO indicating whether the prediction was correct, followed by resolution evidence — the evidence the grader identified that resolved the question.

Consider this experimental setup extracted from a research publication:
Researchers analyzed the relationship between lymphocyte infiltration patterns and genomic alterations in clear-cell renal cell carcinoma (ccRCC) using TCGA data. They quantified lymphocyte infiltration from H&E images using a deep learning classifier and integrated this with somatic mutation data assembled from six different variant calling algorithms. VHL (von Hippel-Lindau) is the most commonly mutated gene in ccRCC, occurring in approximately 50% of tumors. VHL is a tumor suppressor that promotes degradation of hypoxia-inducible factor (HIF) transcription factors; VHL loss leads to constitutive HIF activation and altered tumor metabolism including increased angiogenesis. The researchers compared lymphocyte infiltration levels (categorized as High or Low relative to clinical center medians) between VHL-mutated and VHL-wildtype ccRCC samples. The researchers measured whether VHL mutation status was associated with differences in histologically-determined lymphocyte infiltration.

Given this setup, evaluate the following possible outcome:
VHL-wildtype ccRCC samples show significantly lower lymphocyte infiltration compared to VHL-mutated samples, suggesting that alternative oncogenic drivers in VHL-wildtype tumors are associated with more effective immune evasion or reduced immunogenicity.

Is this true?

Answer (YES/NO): NO